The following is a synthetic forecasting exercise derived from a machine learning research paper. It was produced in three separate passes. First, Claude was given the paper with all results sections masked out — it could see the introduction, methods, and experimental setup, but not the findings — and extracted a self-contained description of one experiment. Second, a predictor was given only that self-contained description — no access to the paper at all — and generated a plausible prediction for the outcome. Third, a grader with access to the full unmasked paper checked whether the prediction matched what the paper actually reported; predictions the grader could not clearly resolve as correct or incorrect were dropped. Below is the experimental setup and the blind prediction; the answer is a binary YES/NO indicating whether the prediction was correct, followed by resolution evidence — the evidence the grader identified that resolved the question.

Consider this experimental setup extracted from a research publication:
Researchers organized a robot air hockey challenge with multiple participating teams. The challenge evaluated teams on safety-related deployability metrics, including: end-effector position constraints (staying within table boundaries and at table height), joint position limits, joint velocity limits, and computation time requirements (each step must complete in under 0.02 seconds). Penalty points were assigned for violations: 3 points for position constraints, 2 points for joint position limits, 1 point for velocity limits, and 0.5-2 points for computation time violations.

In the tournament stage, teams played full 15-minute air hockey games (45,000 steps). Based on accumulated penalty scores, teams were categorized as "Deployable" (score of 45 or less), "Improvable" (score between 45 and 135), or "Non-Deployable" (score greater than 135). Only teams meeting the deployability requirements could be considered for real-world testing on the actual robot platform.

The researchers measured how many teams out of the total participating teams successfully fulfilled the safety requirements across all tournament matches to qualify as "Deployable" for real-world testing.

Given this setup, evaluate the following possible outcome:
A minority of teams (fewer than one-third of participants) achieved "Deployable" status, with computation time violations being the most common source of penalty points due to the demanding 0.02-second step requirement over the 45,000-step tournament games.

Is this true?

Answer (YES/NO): NO